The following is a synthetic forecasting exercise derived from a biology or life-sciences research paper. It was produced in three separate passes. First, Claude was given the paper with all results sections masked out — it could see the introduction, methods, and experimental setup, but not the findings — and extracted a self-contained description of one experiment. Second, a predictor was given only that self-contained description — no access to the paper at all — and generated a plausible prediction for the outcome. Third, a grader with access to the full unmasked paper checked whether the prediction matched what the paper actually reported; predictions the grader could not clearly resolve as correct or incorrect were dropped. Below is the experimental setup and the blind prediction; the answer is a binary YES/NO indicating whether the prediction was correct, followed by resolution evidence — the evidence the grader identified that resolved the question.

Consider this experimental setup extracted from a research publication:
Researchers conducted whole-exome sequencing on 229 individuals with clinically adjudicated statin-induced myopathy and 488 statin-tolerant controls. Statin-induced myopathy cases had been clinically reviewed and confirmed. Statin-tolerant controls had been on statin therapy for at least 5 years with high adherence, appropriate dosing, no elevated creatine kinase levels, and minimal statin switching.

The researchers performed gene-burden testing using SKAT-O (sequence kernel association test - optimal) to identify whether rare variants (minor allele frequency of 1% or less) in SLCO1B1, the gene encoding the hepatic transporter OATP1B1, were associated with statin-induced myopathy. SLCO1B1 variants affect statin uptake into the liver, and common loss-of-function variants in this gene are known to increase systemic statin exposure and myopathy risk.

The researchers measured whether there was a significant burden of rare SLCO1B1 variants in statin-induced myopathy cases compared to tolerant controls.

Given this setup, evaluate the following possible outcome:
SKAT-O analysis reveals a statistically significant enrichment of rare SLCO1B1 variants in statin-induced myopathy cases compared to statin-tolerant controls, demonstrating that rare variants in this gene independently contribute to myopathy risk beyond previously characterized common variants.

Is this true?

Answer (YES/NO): YES